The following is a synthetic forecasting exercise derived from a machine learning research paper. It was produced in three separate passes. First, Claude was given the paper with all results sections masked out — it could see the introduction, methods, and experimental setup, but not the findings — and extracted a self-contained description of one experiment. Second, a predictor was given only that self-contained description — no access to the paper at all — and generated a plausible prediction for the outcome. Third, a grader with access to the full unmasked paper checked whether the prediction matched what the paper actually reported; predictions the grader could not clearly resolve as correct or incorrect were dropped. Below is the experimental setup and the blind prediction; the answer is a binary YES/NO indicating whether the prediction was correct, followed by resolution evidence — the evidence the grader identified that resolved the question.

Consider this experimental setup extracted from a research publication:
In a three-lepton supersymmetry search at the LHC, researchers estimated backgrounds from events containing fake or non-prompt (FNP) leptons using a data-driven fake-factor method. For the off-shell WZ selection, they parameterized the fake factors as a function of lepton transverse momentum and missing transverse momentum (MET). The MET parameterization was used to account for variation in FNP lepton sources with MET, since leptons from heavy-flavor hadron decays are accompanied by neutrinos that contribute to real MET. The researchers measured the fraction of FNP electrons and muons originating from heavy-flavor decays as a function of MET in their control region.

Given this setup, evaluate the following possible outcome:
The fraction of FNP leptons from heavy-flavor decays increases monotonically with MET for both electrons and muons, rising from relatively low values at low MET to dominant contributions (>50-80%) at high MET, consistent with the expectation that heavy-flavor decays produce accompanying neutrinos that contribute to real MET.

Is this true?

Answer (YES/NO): NO